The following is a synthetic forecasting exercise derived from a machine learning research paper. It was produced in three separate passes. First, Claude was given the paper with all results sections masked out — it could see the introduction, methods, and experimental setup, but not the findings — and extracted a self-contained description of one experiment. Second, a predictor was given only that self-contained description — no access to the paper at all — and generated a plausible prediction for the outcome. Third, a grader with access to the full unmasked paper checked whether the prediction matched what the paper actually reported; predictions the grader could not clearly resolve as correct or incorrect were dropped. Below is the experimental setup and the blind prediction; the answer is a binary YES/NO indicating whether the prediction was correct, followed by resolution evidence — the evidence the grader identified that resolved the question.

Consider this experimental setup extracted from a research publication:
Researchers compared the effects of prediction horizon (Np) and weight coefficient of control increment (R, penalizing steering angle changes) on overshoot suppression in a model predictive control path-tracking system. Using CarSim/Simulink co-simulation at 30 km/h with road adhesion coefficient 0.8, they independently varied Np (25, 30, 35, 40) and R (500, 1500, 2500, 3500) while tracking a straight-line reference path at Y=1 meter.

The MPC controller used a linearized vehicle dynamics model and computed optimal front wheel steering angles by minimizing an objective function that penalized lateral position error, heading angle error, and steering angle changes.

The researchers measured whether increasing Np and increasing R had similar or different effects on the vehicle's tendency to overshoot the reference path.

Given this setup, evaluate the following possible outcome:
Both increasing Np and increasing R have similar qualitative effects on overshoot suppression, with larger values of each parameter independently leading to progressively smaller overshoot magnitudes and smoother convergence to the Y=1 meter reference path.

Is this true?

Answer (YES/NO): YES